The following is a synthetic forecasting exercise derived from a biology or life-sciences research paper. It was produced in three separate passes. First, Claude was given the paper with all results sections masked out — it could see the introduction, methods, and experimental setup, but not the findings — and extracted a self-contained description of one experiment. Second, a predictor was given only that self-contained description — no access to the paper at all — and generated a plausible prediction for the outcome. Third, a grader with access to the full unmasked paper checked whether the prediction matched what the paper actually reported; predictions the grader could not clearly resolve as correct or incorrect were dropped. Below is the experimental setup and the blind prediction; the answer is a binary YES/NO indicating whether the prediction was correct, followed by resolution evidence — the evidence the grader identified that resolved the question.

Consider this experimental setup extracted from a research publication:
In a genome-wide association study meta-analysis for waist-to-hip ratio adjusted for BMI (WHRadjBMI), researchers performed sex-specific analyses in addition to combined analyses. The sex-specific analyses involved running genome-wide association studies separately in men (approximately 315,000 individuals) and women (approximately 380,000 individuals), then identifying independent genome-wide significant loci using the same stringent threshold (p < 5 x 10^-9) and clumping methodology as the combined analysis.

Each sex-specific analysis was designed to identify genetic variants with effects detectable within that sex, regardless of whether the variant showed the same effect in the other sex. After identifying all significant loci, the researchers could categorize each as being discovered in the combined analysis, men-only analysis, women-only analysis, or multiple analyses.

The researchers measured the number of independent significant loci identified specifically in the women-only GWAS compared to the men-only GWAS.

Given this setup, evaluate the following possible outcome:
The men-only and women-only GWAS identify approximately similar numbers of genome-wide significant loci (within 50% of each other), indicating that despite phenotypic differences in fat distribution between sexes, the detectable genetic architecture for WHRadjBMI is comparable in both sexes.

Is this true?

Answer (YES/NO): NO